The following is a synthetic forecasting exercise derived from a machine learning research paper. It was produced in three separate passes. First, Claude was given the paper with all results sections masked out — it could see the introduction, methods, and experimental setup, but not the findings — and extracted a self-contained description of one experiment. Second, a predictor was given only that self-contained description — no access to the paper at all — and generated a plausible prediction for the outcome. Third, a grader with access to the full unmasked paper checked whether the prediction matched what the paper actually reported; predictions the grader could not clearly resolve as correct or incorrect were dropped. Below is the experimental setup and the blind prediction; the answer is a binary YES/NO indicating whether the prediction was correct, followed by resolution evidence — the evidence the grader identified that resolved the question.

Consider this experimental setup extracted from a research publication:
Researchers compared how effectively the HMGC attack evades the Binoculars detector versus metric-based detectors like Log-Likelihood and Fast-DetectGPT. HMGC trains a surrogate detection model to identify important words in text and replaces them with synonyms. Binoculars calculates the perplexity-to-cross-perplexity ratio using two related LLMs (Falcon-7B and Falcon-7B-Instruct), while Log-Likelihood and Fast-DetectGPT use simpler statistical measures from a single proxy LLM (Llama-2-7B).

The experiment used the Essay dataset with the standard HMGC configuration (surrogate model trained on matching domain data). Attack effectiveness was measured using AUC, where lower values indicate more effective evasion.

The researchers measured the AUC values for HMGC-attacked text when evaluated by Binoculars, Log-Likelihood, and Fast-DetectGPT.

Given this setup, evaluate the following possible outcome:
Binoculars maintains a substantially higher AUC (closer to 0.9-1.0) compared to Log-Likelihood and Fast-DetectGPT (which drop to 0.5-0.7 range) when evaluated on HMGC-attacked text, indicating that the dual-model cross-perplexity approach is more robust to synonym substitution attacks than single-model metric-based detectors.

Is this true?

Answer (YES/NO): NO